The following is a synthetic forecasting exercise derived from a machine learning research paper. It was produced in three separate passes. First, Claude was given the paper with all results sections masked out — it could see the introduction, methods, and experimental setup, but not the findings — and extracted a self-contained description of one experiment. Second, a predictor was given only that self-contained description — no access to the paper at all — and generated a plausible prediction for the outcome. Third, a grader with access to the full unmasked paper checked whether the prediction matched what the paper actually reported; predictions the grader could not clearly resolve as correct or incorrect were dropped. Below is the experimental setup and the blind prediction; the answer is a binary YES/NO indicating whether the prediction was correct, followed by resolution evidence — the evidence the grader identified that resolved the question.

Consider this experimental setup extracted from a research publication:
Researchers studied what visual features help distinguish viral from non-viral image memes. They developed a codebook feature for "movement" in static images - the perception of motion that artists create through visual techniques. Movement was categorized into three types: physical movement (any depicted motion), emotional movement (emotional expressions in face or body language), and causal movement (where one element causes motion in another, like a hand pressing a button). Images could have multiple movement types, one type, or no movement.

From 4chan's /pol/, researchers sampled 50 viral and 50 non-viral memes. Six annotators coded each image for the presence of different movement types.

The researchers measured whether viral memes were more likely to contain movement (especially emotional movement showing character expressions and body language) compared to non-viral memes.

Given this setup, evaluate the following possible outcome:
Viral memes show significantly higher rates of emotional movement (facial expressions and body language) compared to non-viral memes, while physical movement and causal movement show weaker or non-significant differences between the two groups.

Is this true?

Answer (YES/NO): NO